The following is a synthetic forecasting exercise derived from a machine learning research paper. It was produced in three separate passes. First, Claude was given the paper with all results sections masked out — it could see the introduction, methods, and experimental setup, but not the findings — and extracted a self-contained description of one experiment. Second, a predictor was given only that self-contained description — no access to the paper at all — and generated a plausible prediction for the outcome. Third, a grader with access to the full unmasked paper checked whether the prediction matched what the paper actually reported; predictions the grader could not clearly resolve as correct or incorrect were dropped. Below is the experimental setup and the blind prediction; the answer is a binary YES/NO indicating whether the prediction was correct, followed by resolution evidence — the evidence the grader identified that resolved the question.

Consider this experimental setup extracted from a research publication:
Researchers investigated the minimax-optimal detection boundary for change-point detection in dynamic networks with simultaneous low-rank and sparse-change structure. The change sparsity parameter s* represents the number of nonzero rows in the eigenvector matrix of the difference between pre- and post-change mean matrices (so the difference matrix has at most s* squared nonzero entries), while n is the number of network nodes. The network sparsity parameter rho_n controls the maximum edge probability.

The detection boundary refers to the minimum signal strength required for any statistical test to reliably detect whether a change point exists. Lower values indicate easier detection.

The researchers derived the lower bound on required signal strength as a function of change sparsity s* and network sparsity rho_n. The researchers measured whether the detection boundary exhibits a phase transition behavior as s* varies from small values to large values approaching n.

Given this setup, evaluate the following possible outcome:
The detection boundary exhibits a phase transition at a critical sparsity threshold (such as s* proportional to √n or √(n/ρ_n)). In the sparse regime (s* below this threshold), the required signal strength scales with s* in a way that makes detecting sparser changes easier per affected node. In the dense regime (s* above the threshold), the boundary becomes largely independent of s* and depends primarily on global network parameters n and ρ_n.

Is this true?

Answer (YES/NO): NO